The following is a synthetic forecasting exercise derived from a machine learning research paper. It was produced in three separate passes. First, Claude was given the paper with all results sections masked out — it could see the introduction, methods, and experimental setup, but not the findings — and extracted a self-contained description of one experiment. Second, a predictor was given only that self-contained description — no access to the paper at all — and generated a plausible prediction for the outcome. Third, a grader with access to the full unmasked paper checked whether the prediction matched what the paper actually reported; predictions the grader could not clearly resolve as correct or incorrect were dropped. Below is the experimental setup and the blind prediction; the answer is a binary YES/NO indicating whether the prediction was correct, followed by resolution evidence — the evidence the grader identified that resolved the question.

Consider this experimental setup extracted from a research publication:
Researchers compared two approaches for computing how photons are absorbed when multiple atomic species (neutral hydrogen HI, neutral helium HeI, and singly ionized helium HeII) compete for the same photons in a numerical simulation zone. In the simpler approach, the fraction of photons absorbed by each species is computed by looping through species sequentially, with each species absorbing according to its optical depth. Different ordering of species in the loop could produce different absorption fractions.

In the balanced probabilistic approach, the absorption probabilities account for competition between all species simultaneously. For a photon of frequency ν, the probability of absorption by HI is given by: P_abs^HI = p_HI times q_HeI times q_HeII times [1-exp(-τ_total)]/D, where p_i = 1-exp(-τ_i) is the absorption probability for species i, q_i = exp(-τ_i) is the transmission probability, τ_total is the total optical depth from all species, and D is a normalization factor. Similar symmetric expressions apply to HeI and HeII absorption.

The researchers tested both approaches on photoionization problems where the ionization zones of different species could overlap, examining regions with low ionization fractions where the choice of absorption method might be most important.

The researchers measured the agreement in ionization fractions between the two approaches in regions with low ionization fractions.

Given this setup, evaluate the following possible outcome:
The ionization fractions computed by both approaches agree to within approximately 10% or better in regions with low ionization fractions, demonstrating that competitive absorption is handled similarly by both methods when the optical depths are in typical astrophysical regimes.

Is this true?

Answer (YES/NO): NO